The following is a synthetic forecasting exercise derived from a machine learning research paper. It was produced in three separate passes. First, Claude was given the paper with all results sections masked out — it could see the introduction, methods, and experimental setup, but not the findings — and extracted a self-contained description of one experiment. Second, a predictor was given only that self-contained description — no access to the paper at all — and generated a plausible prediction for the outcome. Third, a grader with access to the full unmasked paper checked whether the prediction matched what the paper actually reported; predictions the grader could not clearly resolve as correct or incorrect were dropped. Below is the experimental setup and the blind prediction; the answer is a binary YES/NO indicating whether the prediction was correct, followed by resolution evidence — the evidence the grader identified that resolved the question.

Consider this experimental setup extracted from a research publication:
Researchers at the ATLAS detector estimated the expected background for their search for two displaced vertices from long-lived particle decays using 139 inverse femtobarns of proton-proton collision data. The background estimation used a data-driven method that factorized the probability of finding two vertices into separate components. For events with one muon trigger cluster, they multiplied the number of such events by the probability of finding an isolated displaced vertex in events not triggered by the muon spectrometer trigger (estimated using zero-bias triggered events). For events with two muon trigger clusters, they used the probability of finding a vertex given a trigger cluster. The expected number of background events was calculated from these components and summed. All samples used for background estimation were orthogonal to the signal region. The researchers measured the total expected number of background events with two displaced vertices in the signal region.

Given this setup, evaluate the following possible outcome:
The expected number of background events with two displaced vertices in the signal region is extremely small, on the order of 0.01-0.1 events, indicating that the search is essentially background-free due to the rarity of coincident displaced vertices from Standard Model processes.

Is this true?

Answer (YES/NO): NO